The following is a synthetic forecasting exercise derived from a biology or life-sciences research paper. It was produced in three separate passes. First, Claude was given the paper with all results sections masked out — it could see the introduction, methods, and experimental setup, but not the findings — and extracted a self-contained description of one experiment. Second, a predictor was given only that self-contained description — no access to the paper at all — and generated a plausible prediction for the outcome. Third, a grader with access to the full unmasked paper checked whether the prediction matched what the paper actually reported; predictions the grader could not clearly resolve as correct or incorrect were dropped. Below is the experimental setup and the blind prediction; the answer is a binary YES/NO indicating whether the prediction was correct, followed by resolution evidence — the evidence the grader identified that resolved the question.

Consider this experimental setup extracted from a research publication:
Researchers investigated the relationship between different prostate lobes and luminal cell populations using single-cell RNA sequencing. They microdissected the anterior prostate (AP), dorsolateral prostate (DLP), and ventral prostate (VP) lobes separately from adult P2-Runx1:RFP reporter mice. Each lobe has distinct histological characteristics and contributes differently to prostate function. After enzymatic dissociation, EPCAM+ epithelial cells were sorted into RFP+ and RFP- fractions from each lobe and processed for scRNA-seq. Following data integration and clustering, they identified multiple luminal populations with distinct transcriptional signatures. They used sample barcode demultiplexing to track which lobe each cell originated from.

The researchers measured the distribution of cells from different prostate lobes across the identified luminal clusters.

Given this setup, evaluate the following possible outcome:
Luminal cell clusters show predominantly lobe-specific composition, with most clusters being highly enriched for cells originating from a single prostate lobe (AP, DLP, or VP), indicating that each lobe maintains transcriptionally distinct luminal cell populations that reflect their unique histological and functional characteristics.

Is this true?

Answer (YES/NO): NO